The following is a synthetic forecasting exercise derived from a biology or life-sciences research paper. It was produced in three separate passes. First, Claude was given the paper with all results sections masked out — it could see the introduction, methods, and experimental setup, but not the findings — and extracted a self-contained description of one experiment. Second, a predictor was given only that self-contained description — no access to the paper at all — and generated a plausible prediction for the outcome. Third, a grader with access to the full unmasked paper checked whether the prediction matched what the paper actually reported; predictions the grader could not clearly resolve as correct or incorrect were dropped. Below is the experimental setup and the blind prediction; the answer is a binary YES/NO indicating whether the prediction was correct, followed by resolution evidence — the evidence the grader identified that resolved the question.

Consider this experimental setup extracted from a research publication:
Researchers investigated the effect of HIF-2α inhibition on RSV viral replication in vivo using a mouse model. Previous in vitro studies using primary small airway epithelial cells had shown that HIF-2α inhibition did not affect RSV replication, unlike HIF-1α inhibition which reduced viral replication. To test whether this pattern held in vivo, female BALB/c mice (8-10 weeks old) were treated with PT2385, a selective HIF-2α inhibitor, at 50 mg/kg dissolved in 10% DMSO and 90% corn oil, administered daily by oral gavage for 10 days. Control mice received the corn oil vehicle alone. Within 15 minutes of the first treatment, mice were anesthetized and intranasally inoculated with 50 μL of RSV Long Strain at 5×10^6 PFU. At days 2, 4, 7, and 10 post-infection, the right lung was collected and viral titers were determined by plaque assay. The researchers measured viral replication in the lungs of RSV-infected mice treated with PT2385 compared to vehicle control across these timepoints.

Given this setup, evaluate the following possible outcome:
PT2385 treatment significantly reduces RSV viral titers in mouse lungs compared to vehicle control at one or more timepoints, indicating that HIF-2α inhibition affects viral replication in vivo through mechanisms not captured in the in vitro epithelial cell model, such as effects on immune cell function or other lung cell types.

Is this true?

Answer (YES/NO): YES